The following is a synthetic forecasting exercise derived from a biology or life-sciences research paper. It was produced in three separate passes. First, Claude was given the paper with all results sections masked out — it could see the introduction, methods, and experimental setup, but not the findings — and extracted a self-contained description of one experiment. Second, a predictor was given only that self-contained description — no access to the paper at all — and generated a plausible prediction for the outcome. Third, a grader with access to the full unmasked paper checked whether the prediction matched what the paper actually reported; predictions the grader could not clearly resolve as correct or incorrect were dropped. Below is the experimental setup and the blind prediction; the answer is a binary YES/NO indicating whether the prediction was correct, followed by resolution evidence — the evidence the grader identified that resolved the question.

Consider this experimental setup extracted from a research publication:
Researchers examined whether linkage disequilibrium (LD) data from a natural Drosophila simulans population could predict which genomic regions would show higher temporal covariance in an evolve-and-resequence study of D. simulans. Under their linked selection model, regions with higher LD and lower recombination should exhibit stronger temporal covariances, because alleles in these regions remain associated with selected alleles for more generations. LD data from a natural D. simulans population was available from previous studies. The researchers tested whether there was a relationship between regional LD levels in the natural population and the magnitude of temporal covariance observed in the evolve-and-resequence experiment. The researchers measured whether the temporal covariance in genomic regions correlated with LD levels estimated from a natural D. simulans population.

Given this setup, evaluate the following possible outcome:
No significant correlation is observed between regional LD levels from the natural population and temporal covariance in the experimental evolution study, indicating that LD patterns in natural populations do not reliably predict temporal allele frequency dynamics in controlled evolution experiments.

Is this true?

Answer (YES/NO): YES